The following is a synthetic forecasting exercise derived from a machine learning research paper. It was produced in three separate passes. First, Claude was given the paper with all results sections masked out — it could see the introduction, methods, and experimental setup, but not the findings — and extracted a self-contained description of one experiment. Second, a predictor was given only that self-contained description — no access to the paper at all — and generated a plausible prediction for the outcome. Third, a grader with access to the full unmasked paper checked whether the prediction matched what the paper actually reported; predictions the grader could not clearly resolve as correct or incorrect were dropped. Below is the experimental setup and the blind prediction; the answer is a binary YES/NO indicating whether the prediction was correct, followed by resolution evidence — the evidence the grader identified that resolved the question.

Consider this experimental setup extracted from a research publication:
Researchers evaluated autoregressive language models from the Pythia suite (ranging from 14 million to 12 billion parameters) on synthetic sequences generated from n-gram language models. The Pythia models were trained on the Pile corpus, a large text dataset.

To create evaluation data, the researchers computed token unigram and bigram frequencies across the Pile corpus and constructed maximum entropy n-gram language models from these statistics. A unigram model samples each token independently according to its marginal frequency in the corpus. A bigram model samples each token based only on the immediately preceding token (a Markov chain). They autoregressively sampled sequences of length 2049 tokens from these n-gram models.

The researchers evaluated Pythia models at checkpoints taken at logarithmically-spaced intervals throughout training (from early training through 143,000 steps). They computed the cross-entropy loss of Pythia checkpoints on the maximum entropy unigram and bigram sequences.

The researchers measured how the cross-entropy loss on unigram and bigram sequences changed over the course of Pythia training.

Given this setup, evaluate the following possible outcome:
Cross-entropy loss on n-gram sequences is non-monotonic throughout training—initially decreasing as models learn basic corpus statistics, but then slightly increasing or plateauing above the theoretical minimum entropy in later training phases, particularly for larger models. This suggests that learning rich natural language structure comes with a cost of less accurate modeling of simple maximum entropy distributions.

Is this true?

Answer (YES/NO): NO